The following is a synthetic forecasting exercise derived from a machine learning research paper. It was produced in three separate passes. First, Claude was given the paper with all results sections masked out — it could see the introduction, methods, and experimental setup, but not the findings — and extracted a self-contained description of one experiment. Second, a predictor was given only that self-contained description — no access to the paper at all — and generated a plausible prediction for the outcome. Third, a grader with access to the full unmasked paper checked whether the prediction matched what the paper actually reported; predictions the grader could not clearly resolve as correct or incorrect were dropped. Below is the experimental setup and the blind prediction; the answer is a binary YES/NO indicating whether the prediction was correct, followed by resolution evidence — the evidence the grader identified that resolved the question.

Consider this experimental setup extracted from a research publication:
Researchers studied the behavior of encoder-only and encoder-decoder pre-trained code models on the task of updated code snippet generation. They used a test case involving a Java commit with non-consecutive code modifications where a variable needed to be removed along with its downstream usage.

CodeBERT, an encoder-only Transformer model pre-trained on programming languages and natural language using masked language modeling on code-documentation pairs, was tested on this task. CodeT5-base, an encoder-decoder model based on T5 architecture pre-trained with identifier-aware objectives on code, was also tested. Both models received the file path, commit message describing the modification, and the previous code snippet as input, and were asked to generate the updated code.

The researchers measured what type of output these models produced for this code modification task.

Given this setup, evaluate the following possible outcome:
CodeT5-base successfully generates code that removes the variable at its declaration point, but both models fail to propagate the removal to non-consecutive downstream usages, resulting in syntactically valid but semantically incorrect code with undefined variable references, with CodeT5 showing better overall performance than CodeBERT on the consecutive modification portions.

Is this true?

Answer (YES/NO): NO